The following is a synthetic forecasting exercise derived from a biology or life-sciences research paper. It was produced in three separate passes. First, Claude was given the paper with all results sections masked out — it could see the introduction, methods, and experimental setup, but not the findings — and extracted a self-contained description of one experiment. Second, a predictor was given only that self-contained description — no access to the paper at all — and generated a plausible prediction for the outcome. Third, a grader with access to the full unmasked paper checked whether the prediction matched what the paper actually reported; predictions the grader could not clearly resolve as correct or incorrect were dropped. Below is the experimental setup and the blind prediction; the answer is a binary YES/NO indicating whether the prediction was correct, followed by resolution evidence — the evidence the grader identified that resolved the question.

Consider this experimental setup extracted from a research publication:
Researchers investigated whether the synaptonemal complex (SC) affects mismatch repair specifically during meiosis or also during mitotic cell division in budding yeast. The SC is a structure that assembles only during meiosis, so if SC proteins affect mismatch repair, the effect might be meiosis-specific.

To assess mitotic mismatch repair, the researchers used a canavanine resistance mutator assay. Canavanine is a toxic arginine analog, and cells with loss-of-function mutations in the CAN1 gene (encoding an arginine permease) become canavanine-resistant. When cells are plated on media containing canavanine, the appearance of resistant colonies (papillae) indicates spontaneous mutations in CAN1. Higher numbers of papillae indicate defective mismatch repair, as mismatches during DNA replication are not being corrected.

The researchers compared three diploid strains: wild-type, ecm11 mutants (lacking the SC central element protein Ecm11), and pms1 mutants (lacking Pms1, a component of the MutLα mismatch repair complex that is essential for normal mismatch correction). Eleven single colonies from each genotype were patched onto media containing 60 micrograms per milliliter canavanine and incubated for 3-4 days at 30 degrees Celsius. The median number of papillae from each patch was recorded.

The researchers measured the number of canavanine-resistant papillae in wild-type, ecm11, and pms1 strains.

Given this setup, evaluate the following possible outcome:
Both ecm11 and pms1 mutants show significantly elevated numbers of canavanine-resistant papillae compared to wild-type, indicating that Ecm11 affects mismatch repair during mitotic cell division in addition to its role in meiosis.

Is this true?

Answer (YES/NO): NO